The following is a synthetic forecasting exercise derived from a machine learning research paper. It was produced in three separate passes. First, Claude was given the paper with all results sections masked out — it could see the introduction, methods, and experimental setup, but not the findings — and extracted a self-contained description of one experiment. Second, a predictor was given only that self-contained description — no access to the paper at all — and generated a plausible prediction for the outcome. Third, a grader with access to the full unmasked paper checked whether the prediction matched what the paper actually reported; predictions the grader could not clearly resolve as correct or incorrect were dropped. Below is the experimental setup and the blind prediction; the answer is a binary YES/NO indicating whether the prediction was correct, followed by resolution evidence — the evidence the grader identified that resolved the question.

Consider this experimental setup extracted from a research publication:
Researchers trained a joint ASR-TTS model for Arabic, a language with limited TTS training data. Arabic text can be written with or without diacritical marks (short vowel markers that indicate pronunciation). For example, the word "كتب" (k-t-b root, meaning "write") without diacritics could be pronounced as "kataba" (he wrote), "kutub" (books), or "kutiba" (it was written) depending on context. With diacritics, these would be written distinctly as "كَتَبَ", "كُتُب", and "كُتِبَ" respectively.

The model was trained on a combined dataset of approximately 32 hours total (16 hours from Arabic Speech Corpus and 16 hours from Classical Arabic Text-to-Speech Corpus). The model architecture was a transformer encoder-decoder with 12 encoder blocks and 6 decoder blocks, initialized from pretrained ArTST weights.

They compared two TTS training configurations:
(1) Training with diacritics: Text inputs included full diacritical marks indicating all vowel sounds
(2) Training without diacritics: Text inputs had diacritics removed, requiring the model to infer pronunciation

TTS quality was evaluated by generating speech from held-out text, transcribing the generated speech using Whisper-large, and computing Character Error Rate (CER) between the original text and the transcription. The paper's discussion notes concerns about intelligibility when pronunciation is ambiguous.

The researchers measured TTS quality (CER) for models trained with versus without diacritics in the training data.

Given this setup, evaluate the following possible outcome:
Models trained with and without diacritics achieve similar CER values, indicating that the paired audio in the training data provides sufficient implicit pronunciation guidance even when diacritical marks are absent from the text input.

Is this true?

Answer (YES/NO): NO